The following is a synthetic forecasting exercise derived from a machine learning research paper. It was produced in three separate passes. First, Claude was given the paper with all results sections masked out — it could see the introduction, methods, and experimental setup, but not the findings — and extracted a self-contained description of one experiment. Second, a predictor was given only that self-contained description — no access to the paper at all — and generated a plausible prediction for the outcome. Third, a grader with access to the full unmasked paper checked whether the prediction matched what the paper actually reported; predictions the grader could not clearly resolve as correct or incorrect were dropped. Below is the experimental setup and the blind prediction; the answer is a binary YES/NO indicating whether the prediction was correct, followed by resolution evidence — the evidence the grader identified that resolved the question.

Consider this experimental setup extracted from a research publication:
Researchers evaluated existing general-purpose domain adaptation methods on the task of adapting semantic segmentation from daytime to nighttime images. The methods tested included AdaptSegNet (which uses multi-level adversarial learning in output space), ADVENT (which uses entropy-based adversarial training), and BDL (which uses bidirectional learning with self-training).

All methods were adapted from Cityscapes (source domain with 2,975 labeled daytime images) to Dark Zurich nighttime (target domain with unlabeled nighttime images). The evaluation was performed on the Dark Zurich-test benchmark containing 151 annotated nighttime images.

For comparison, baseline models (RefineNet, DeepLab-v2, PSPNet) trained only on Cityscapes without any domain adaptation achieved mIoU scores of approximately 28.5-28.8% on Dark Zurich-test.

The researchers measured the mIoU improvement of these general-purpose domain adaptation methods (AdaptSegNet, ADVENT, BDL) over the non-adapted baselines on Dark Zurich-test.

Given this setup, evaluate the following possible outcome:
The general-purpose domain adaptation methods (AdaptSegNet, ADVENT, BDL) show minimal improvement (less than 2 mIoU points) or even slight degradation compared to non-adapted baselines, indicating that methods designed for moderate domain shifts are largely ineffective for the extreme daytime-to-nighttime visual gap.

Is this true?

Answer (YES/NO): NO